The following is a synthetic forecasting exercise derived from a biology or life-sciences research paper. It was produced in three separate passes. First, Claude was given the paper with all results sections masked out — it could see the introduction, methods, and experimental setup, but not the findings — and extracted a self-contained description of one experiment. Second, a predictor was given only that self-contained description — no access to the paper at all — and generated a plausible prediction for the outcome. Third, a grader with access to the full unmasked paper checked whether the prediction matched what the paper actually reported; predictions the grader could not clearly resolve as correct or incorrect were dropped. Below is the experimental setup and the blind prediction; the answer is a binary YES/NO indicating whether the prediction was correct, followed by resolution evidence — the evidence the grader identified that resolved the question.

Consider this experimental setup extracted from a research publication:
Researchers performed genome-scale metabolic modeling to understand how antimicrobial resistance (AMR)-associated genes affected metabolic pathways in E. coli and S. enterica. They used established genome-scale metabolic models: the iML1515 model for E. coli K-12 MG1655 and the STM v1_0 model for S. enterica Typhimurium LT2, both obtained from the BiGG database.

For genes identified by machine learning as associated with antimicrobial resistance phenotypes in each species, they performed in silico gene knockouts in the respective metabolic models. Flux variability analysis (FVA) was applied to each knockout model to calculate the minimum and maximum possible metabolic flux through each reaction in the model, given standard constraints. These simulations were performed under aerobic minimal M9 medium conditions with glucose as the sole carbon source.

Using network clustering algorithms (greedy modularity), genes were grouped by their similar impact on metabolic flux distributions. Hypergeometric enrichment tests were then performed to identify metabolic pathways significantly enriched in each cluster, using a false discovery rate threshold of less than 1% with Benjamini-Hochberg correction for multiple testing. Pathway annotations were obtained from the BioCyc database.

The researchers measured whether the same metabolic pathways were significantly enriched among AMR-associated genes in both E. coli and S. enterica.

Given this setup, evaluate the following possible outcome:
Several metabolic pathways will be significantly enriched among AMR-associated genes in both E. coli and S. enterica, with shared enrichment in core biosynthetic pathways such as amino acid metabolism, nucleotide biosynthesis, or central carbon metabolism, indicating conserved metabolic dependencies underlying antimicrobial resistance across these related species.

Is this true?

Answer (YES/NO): YES